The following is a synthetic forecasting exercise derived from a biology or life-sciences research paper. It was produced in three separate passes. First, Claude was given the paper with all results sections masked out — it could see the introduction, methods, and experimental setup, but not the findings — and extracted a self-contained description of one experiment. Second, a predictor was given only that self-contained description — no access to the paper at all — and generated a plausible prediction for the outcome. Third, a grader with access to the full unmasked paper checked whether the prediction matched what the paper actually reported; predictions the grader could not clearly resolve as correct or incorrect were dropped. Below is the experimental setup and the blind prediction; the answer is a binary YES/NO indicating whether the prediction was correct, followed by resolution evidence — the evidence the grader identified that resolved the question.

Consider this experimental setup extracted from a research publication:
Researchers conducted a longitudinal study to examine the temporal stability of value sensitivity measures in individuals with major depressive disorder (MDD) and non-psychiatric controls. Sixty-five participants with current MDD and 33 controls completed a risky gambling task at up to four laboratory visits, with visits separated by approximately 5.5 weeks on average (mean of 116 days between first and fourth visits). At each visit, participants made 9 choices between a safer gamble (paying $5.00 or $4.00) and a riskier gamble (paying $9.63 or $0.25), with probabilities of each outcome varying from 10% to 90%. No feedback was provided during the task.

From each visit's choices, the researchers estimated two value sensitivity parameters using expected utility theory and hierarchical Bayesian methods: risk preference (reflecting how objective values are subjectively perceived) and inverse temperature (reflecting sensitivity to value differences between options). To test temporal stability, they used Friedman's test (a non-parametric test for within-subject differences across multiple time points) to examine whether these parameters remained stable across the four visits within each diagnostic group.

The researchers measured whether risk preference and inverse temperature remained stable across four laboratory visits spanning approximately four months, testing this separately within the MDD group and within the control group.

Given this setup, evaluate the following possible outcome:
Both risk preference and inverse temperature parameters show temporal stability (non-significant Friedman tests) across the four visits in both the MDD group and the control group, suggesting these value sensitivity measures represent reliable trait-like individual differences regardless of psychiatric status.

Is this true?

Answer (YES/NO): YES